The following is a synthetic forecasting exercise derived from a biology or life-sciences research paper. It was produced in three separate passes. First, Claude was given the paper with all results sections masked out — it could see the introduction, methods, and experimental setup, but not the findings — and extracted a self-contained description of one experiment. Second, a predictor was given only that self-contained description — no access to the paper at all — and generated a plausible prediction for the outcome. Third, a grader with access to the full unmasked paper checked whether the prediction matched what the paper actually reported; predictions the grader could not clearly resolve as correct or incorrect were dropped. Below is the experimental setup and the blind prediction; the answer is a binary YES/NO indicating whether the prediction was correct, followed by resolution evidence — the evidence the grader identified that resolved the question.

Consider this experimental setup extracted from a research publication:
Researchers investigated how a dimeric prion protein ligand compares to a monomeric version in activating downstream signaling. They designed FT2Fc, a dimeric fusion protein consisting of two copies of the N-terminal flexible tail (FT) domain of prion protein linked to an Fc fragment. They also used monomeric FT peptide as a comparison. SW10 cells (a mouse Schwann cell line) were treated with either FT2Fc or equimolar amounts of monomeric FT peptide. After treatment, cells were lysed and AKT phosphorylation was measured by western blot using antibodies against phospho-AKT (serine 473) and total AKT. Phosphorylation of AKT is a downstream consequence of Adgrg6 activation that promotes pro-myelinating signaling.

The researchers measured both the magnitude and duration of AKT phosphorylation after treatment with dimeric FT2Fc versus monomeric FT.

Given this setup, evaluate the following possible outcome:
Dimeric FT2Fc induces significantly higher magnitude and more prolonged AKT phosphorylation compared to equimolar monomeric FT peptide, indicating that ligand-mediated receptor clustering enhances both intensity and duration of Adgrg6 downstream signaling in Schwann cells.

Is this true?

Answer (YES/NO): NO